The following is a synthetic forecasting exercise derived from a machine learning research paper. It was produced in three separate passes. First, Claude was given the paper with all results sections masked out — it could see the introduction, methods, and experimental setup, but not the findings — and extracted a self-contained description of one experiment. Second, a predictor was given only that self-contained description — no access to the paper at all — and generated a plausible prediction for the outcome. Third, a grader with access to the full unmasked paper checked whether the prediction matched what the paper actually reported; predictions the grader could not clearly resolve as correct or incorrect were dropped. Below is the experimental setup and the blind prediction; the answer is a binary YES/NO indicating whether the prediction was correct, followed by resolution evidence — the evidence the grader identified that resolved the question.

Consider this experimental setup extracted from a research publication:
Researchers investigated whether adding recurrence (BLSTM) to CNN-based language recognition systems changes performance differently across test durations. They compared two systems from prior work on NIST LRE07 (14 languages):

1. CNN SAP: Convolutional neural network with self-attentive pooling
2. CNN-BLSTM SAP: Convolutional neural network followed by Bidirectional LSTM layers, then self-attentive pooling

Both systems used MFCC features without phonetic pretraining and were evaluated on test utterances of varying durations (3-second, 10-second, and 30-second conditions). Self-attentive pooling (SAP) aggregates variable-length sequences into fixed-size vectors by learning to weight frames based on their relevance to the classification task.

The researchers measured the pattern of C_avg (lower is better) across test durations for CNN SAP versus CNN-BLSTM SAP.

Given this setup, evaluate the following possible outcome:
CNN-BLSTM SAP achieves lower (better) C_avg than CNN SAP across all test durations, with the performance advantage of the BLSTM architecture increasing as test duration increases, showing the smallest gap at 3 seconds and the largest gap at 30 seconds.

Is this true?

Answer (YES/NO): NO